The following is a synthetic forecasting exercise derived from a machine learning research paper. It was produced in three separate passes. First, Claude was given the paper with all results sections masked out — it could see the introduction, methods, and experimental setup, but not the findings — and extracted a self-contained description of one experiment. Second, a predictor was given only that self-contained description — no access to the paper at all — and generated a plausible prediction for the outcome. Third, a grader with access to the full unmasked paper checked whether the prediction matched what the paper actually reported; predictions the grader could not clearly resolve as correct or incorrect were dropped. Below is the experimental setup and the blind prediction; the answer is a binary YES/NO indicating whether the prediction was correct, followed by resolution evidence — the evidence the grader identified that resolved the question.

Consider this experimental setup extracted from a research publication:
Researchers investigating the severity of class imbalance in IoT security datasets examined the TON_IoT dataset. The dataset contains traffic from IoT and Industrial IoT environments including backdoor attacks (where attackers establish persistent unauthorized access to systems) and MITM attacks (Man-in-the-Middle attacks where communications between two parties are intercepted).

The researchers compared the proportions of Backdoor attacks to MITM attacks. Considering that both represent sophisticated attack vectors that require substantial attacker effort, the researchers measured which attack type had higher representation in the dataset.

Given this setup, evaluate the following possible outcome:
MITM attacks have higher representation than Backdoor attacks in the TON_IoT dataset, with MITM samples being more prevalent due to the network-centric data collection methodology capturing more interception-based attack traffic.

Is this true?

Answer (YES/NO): NO